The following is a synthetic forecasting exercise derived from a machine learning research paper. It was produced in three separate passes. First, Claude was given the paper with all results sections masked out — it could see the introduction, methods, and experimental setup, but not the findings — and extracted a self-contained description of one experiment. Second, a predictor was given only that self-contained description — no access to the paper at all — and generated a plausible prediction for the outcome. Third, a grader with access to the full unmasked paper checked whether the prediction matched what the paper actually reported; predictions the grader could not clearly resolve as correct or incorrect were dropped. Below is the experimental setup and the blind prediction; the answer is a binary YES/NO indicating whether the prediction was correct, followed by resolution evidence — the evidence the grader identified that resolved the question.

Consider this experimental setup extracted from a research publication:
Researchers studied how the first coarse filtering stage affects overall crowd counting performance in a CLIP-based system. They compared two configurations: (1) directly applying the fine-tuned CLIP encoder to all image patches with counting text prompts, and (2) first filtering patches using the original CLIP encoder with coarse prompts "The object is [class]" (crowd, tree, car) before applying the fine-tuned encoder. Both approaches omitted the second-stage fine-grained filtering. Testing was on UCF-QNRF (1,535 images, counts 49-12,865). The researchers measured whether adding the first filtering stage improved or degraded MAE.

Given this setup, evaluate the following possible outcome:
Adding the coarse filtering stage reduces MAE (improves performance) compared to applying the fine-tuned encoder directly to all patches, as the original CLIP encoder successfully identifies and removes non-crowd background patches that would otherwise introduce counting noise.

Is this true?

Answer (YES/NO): YES